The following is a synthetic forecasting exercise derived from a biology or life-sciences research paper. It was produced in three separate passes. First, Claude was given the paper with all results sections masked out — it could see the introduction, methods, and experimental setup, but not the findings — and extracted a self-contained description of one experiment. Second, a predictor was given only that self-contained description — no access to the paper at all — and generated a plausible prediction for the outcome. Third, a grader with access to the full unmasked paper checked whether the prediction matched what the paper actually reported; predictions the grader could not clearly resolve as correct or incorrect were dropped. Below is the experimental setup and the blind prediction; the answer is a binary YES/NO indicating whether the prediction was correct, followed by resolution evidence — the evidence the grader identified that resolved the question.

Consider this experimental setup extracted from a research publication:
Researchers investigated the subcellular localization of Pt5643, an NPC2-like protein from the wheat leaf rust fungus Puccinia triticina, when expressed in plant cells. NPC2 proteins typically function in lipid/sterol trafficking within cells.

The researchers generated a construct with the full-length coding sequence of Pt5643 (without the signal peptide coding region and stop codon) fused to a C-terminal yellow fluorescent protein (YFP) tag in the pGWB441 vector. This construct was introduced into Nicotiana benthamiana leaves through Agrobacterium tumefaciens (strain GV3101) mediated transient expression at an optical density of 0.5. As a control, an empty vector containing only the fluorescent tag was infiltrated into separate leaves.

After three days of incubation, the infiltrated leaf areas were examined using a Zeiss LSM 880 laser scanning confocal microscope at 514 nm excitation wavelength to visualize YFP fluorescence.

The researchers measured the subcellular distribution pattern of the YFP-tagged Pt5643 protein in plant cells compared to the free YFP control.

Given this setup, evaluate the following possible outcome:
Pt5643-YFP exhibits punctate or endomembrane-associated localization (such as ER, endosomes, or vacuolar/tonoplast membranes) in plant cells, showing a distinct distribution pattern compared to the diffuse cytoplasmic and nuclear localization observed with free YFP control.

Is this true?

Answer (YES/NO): NO